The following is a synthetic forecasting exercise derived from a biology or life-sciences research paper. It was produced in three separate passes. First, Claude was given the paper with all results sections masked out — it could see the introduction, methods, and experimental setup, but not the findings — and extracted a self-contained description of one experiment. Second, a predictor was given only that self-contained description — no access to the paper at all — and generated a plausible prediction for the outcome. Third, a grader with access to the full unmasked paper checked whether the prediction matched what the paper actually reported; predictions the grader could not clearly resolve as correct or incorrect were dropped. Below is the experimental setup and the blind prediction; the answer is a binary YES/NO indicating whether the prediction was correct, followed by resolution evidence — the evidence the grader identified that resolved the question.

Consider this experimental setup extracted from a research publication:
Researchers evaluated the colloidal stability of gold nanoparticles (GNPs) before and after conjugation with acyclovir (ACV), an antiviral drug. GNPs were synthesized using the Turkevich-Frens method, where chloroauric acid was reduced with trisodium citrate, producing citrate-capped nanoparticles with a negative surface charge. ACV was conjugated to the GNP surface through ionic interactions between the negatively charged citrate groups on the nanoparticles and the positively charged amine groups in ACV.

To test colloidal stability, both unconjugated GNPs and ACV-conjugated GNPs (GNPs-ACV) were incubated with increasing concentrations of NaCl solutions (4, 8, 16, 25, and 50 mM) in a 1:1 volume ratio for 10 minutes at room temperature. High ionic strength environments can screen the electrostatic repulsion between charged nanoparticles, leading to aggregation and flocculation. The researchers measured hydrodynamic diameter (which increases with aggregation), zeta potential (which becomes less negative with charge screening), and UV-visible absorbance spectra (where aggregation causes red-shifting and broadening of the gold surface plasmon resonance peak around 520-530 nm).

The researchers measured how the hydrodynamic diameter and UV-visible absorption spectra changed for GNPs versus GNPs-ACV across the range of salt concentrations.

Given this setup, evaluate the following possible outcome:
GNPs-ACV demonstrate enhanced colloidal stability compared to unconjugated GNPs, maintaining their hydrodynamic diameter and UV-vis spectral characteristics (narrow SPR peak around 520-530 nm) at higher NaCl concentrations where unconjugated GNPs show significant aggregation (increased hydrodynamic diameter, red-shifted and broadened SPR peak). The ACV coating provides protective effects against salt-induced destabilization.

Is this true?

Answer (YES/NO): NO